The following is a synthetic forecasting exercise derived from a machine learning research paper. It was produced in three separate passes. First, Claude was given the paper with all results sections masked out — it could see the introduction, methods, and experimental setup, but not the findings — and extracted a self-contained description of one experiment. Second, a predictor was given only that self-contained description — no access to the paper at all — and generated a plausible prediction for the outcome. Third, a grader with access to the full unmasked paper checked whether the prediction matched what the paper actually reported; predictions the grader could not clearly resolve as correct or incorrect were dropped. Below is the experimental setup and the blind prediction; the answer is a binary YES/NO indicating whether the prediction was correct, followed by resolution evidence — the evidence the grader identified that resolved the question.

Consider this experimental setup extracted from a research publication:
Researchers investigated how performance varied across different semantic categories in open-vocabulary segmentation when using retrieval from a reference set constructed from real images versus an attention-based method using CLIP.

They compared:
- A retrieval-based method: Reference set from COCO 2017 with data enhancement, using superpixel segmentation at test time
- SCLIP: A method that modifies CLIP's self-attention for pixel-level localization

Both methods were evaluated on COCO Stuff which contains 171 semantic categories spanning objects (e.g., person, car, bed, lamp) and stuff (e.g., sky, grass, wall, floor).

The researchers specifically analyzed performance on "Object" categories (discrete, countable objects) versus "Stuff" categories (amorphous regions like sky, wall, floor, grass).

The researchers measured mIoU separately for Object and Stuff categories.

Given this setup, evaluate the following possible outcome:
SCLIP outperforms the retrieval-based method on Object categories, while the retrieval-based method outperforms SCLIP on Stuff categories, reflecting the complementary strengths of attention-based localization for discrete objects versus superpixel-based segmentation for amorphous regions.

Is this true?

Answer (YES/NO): NO